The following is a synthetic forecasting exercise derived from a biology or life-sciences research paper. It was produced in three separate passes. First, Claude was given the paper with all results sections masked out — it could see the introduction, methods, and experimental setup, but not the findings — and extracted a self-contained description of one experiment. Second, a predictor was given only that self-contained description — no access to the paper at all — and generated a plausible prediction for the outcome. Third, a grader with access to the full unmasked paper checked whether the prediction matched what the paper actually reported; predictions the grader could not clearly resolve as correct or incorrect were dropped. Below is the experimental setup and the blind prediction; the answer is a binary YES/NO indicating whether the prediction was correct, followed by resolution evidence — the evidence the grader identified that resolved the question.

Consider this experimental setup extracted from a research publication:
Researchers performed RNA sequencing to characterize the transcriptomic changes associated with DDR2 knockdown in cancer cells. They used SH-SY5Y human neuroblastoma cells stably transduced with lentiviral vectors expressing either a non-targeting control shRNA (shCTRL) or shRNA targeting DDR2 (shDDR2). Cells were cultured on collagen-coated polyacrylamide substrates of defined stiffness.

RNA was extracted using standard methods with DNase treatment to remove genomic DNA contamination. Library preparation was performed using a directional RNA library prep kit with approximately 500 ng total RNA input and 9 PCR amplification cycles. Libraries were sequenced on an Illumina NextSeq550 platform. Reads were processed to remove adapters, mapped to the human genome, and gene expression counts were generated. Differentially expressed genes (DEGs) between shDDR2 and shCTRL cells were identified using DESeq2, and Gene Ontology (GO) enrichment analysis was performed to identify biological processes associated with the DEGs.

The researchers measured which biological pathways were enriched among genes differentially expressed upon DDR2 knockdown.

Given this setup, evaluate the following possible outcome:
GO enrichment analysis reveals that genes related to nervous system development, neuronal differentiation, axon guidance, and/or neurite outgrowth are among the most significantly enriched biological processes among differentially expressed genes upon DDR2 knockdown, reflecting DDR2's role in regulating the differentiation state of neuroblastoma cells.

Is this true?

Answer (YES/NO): NO